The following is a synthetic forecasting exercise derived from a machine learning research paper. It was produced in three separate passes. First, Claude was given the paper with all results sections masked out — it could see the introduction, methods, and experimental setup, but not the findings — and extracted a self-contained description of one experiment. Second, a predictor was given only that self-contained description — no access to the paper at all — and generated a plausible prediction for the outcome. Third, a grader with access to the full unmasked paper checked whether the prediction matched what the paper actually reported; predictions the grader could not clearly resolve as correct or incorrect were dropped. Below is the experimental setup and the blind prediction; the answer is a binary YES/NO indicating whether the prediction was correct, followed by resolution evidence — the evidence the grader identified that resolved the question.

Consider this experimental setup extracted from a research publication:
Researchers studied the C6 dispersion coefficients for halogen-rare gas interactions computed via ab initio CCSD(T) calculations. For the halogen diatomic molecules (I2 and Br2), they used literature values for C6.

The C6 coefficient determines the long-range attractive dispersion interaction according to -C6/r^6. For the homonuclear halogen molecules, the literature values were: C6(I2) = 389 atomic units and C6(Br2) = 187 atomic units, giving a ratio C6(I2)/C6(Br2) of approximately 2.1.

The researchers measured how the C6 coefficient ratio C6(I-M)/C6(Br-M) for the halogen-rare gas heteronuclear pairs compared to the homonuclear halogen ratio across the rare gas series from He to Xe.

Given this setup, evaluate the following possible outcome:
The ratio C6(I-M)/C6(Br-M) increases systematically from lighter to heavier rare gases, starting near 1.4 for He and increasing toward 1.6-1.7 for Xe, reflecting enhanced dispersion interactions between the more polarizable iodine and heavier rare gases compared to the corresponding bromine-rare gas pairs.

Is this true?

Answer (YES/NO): NO